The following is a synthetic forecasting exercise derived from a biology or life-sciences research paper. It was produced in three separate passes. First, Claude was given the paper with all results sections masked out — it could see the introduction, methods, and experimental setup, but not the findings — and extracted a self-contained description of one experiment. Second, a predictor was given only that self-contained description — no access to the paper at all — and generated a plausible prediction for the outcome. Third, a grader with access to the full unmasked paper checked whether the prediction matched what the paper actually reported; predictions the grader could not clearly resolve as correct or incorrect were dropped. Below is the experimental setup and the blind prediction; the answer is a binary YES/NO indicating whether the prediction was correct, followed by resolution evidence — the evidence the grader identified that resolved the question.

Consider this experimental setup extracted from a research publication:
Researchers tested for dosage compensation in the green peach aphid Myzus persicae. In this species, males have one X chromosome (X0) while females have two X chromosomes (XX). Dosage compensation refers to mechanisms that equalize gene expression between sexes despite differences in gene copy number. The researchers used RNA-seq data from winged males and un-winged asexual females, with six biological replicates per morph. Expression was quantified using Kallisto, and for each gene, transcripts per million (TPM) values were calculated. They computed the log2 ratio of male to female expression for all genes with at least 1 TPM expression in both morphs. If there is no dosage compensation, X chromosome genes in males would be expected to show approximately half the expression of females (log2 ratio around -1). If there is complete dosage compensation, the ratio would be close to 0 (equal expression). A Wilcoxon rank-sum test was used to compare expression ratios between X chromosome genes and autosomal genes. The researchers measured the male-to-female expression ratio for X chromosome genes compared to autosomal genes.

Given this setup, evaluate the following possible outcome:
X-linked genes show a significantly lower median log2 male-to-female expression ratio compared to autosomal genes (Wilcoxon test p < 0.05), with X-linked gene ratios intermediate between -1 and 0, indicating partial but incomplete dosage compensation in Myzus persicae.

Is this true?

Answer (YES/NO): NO